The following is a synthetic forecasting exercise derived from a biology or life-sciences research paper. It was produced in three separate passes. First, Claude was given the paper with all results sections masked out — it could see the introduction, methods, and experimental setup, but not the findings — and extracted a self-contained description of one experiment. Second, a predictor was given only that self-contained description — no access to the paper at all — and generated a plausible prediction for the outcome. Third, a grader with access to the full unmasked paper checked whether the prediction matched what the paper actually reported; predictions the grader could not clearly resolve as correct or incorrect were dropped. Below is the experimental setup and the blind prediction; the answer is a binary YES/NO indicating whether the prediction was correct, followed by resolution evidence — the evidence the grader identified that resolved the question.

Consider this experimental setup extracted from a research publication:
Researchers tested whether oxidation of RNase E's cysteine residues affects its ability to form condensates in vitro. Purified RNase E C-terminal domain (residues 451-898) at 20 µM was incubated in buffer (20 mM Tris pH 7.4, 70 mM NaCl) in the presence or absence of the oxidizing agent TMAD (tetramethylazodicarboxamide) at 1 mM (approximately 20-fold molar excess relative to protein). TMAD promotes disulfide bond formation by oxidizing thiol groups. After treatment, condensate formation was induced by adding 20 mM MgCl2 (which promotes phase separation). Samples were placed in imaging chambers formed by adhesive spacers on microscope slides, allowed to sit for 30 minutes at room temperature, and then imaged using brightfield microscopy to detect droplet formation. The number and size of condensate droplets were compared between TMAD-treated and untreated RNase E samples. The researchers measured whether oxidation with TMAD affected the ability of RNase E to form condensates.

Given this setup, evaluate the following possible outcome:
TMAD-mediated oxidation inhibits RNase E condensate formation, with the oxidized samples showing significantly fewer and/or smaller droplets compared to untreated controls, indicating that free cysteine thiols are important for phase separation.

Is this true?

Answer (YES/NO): NO